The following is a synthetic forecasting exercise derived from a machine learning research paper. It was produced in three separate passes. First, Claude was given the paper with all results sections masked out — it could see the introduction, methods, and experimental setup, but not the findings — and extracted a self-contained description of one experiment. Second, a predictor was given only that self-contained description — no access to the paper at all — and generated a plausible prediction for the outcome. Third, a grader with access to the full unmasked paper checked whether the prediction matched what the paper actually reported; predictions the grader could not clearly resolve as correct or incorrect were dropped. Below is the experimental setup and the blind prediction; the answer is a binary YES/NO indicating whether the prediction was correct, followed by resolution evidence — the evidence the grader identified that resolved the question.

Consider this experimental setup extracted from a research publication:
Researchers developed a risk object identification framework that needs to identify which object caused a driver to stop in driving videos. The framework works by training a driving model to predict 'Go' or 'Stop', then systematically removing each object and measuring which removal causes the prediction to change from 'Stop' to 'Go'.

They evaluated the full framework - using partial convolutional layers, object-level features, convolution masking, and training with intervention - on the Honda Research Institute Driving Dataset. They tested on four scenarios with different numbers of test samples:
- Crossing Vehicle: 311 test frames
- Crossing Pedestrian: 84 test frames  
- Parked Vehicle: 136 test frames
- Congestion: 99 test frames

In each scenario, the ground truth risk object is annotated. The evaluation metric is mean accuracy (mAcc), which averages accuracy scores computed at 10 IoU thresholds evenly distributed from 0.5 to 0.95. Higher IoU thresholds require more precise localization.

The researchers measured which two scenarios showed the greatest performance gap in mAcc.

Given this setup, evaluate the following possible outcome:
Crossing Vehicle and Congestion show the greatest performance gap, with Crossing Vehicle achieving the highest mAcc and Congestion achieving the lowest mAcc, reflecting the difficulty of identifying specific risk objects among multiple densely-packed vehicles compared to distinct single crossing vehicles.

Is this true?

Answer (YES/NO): NO